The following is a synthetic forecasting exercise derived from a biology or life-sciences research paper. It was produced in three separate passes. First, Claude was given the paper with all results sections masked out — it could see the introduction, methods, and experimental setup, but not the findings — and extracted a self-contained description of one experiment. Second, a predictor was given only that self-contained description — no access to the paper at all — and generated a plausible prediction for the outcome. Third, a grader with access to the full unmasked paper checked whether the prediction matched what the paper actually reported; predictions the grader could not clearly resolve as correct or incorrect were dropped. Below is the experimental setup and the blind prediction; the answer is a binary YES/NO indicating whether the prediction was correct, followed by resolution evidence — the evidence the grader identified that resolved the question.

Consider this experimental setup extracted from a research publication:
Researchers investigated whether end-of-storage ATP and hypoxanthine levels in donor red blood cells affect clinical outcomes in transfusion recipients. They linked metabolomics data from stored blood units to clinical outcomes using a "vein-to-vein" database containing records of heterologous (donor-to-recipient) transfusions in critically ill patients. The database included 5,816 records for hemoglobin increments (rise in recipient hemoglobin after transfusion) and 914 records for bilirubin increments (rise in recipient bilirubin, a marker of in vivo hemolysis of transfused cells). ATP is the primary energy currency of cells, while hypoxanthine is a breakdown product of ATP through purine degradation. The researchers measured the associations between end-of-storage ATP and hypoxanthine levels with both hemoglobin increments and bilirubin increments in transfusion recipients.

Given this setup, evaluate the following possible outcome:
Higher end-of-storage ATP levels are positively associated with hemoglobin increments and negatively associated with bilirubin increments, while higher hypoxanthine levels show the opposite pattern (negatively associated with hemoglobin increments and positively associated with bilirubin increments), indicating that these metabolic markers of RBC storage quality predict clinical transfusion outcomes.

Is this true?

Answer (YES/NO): YES